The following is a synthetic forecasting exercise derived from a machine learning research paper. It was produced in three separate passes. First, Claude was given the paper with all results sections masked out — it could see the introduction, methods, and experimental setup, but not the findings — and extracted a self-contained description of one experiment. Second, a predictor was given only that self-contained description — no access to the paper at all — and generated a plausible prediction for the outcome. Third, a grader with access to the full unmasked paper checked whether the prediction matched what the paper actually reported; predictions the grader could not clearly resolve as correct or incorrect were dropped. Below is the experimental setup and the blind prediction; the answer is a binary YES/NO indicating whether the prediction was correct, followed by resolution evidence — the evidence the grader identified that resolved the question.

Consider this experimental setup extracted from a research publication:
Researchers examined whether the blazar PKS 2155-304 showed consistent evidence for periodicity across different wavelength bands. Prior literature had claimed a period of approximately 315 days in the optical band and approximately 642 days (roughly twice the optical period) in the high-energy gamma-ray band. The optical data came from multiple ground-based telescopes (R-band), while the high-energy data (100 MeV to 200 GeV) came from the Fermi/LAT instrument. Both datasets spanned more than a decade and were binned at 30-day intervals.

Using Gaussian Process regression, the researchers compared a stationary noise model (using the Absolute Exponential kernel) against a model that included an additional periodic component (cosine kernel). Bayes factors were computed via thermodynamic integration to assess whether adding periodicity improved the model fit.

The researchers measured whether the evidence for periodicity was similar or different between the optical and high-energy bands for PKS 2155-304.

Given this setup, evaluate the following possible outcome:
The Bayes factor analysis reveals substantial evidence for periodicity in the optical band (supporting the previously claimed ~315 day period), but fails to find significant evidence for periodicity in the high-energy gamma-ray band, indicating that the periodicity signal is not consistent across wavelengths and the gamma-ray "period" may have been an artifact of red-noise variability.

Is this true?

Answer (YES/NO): NO